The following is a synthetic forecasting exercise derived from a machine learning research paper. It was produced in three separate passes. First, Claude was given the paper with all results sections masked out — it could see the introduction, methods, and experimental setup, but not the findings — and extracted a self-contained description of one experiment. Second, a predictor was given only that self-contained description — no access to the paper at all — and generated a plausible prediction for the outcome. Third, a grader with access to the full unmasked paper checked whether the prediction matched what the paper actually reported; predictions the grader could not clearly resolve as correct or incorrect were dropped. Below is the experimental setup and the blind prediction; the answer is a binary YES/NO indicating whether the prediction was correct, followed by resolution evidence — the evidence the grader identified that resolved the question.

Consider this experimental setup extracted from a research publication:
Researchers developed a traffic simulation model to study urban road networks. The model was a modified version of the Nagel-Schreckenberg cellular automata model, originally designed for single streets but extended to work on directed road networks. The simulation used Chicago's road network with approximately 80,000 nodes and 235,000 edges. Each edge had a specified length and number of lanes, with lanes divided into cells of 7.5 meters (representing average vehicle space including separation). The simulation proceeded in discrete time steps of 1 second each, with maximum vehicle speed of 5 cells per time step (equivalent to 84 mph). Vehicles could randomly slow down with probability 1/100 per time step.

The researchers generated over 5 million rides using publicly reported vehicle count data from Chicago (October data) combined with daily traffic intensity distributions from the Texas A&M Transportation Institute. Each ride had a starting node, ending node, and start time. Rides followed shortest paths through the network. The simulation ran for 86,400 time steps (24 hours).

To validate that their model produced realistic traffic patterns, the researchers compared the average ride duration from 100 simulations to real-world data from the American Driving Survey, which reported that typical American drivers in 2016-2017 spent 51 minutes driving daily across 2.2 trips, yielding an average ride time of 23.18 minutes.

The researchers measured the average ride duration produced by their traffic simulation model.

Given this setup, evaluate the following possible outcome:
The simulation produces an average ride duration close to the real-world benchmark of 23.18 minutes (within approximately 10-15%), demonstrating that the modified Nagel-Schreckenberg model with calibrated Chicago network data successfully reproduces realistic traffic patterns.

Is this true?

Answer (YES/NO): YES